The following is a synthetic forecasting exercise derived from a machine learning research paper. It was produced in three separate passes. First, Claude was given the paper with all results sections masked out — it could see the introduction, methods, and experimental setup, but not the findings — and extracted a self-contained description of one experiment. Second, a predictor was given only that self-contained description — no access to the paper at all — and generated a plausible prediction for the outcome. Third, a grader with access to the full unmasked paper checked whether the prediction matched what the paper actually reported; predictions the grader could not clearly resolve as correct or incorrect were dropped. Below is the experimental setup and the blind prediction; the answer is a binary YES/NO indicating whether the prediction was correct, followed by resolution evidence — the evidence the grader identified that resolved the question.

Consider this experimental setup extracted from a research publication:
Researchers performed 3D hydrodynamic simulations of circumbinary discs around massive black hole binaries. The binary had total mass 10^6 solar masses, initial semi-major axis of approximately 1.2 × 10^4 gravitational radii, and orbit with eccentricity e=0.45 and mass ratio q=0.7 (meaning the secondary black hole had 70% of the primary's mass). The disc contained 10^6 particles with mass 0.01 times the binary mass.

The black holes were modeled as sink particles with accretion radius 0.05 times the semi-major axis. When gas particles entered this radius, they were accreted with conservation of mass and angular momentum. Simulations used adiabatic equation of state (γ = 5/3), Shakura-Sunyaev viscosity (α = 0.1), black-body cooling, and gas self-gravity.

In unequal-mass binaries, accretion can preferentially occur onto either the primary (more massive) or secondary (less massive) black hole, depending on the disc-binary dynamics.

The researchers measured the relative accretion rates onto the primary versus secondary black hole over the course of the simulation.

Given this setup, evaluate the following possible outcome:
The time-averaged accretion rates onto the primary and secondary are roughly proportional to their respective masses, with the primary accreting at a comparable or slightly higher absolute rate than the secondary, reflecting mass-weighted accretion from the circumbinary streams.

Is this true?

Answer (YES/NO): NO